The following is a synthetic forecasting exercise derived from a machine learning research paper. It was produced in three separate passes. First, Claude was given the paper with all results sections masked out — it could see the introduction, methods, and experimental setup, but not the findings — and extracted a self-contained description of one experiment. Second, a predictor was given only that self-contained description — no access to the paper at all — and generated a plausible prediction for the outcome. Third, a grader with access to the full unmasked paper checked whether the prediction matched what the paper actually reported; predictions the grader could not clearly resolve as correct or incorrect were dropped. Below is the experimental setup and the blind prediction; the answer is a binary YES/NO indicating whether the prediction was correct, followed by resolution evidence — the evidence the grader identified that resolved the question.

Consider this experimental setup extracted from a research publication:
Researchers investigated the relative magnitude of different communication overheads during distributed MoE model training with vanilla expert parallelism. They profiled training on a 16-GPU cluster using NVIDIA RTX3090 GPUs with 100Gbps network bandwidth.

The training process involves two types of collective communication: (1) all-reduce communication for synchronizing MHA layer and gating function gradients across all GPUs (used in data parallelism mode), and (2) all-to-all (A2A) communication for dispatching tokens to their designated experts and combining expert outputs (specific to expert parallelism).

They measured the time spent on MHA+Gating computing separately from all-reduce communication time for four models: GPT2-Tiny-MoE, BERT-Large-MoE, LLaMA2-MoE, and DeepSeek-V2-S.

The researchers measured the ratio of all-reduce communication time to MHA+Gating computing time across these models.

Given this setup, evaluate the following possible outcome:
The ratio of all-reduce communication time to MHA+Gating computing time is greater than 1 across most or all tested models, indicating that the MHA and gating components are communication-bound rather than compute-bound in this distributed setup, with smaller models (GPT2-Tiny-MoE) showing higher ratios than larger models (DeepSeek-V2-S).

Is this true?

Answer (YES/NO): NO